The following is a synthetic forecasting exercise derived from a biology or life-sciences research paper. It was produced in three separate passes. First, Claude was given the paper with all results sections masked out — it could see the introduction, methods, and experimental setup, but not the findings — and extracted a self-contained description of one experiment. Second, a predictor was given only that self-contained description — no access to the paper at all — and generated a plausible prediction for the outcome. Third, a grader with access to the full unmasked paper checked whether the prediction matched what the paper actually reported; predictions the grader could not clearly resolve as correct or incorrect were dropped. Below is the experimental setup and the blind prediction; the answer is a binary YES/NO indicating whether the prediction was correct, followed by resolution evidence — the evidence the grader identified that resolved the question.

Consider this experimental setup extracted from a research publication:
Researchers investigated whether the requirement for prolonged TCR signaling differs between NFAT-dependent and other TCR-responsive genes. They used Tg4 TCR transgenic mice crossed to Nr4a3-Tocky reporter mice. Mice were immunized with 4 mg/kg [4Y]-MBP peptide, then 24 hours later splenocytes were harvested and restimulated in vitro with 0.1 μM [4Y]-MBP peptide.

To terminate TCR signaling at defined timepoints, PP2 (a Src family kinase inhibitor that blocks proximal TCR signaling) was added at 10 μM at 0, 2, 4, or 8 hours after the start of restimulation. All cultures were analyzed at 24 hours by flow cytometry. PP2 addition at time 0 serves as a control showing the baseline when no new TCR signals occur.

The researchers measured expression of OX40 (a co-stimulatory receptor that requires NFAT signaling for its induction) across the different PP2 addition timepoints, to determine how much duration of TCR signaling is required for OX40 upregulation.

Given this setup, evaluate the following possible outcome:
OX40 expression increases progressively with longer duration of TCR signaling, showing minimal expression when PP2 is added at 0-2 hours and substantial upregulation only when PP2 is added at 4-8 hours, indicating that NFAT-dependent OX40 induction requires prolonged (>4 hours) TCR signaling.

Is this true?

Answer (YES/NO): NO